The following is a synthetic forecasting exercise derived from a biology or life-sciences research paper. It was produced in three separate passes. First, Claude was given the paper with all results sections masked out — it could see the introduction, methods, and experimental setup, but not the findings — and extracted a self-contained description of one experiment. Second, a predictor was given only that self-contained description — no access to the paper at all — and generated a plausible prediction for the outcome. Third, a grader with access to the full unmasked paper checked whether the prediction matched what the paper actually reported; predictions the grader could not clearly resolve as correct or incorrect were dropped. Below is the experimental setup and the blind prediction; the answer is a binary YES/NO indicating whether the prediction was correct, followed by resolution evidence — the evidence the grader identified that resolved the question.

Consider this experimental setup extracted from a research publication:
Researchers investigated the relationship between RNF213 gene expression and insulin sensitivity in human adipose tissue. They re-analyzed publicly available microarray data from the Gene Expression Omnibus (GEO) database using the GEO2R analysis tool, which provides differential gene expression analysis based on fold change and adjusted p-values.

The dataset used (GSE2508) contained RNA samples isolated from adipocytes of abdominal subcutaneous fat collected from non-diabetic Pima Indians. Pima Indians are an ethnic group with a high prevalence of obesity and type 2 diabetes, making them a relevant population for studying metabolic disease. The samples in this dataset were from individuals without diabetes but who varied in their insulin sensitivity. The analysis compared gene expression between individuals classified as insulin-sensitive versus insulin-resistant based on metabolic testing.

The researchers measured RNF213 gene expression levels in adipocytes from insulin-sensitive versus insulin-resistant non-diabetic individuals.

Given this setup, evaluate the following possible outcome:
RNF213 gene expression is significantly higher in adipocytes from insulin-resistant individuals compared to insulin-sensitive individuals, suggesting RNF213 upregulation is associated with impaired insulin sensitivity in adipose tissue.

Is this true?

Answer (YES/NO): YES